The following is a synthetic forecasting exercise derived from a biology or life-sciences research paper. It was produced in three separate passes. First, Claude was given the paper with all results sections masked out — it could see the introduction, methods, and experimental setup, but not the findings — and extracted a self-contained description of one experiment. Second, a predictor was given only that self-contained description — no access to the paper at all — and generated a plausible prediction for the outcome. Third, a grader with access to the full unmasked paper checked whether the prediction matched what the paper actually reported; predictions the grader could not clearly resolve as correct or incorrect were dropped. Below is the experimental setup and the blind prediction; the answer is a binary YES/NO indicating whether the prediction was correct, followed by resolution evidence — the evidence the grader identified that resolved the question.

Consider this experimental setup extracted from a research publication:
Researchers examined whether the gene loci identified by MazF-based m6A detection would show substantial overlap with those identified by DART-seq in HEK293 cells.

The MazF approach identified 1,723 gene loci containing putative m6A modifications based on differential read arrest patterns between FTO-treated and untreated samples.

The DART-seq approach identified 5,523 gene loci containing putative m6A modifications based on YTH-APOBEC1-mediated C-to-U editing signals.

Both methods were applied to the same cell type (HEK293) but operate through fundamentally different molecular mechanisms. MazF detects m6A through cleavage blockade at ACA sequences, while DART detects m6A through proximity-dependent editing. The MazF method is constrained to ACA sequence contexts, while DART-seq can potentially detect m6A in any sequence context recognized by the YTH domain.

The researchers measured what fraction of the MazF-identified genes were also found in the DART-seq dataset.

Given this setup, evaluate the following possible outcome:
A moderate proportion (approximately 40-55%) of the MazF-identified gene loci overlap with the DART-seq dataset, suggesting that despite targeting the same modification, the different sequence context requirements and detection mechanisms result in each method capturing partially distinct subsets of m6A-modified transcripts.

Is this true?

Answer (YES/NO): NO